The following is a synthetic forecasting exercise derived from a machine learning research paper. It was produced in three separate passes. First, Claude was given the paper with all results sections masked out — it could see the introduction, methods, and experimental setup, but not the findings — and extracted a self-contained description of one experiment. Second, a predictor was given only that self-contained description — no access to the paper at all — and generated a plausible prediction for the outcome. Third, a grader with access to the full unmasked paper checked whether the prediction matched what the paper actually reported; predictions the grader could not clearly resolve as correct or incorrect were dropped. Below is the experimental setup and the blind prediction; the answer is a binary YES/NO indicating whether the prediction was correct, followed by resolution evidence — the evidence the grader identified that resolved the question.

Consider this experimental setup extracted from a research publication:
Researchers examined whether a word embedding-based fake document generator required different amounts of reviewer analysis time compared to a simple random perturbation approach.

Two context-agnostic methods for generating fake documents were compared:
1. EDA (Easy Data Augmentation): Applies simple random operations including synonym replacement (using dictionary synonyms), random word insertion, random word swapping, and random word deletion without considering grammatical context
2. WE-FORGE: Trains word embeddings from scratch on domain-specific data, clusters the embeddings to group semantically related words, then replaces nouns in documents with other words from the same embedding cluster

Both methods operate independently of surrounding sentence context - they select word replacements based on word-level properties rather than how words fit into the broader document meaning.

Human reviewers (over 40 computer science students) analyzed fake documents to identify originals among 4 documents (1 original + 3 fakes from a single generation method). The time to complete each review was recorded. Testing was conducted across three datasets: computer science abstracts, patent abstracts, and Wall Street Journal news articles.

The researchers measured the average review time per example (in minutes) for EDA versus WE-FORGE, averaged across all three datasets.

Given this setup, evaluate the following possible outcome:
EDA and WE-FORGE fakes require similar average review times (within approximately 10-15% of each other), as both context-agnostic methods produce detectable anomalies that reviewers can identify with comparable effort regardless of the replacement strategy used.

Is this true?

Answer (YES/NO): NO